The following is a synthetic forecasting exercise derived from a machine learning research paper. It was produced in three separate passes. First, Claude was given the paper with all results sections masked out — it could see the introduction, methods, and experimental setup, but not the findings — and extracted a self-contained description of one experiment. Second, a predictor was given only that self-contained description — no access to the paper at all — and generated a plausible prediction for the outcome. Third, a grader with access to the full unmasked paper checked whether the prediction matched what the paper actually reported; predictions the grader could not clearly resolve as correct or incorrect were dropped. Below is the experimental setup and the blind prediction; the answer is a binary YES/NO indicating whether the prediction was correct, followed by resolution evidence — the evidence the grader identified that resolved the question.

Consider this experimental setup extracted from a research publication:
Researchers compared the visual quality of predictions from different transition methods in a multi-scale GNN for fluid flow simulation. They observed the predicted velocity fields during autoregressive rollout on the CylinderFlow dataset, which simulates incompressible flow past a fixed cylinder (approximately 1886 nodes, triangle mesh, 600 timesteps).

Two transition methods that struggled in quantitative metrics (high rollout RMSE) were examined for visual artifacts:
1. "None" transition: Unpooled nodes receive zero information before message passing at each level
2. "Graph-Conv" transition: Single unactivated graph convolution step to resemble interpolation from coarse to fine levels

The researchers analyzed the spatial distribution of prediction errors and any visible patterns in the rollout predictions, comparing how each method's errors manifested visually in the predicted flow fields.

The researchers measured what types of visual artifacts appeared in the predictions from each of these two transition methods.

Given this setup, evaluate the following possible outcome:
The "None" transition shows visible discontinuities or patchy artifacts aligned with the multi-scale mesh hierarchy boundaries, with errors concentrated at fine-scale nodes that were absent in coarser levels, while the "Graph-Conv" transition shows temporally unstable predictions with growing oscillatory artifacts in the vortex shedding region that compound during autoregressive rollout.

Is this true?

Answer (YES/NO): NO